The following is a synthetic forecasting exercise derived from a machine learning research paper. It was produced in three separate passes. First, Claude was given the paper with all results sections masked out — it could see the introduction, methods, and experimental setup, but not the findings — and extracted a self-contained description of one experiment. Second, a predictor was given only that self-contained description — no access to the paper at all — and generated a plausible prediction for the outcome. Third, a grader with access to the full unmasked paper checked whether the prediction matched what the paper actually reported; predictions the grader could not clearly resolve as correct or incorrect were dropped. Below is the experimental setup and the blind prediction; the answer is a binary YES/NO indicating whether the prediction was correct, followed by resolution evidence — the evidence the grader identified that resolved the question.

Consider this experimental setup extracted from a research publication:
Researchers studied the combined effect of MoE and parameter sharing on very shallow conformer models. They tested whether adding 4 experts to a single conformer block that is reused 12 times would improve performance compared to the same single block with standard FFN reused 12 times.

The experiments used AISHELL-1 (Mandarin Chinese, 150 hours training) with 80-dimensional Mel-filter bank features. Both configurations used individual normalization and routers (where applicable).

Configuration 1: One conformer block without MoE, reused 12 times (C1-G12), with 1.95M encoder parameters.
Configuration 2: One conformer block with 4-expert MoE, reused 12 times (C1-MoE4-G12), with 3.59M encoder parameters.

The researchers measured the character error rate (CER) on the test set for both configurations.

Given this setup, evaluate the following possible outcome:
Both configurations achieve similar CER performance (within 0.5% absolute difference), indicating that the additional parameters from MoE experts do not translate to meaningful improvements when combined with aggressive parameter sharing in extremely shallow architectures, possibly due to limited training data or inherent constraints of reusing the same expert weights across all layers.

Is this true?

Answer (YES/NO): NO